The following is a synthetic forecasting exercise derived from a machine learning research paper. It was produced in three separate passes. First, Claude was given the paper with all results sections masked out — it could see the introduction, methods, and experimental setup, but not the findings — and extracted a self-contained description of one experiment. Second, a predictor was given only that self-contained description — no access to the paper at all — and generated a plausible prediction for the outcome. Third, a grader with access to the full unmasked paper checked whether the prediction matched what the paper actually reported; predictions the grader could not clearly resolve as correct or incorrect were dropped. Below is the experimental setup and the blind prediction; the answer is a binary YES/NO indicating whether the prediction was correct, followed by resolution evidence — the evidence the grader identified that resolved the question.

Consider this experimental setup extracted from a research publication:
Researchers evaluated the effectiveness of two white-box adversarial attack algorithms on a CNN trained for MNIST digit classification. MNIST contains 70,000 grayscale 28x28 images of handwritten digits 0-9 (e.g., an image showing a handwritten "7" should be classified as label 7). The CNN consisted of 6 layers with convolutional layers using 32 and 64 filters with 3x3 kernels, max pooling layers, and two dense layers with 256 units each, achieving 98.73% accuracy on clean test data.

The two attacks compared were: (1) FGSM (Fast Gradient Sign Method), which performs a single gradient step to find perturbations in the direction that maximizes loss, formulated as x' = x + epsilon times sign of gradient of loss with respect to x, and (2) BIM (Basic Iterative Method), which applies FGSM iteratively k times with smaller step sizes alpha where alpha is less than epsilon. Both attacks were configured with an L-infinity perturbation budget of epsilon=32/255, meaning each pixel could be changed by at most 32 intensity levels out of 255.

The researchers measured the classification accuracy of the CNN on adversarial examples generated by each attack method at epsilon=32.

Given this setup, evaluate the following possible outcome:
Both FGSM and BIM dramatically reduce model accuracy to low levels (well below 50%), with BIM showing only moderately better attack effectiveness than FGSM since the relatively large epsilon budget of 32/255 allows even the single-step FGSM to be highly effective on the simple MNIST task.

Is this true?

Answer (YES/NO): NO